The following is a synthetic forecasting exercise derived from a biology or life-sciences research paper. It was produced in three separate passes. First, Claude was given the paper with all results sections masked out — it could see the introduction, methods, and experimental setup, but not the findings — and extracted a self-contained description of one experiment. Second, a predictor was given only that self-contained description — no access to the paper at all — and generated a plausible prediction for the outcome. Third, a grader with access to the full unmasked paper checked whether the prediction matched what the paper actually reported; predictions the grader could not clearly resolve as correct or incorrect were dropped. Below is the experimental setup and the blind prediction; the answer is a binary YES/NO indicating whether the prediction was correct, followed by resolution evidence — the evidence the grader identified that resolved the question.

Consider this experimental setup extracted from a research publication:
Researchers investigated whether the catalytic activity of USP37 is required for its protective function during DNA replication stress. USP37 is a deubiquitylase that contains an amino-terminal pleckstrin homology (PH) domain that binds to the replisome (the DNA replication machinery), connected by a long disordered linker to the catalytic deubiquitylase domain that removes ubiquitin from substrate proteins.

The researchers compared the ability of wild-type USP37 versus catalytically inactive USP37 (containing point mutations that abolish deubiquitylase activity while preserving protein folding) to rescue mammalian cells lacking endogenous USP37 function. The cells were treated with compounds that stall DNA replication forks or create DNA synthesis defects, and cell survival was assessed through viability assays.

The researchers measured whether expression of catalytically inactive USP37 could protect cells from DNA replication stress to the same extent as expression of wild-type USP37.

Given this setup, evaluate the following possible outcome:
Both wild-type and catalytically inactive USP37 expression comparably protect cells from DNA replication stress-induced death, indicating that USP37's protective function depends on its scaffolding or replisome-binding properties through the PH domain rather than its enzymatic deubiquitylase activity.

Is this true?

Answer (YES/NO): NO